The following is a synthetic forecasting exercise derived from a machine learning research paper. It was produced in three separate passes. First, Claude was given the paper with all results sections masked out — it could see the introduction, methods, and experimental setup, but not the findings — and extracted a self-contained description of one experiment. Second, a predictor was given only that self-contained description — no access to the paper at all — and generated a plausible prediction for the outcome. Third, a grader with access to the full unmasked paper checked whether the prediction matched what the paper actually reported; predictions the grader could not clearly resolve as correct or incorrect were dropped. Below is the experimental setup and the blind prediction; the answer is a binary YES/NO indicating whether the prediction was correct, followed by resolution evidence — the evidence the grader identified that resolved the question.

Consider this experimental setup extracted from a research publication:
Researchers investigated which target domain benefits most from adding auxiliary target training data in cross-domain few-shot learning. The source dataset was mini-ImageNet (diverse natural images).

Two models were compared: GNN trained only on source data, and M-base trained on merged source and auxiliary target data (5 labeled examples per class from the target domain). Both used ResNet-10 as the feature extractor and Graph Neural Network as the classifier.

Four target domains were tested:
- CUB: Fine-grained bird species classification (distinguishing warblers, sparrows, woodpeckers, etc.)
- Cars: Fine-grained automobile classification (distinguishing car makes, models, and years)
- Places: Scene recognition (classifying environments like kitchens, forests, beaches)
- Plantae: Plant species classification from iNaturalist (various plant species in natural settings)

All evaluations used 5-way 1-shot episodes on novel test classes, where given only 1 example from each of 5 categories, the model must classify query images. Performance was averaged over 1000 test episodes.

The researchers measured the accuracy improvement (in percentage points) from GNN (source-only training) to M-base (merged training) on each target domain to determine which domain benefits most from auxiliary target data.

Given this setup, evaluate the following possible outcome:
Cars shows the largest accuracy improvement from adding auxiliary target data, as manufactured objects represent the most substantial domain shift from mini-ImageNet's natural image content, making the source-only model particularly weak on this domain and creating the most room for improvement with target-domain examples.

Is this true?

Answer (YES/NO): YES